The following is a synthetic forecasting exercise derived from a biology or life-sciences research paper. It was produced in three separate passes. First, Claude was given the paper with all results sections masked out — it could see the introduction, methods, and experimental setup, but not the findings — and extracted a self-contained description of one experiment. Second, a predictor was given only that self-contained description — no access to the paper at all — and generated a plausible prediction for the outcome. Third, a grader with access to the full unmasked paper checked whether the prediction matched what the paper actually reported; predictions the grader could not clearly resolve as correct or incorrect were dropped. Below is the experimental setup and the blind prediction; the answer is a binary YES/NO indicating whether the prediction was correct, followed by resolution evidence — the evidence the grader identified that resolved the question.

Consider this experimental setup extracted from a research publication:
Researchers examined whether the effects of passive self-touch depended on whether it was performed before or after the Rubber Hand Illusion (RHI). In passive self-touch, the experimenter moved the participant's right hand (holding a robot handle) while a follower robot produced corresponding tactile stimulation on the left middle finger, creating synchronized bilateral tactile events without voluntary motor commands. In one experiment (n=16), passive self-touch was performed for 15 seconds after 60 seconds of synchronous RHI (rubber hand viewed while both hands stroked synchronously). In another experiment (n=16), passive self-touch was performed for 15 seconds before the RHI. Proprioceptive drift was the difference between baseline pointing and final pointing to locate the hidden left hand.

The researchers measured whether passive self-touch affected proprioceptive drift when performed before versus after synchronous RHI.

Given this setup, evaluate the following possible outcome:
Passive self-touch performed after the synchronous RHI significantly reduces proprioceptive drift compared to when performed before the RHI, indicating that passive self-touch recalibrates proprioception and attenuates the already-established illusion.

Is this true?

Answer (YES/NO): NO